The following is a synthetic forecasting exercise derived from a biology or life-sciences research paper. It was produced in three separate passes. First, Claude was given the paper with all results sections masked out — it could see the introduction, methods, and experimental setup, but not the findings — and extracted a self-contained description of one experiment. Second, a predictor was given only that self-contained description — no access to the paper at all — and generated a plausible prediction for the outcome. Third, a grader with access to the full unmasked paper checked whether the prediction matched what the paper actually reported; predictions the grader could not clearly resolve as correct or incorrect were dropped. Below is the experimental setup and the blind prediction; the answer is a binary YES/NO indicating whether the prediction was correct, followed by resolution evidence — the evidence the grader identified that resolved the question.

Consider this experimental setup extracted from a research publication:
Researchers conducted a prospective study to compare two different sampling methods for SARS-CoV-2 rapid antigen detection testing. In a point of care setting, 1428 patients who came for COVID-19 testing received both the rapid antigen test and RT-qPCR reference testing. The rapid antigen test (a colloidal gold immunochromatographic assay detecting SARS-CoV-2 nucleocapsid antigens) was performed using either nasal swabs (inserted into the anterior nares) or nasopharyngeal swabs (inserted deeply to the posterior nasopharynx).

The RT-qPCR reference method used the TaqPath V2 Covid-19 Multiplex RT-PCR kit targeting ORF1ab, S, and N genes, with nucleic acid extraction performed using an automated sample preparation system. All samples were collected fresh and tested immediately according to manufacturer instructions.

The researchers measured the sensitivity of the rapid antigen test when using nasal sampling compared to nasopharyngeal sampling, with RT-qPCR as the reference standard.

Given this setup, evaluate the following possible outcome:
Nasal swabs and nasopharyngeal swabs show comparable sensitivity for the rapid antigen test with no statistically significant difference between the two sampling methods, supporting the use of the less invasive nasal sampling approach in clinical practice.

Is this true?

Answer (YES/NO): NO